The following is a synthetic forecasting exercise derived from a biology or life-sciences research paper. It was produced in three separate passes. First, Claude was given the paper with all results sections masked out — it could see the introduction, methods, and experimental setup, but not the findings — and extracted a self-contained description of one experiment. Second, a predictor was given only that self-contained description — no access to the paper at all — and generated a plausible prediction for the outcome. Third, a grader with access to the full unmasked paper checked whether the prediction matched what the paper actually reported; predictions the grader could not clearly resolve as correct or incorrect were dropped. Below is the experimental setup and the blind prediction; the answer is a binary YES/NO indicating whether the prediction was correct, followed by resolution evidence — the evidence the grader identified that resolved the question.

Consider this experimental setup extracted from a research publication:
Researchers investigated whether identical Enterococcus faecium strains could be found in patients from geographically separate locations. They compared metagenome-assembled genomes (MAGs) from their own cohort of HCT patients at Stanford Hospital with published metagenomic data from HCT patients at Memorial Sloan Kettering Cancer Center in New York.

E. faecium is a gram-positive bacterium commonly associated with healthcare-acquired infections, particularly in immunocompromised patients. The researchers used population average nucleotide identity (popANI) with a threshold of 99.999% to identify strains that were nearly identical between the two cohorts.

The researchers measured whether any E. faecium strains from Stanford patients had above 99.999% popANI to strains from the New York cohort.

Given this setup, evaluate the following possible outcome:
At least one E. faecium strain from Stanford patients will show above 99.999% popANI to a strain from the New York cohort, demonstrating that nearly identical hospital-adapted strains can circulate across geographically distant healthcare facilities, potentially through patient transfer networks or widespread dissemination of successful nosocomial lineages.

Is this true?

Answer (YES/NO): YES